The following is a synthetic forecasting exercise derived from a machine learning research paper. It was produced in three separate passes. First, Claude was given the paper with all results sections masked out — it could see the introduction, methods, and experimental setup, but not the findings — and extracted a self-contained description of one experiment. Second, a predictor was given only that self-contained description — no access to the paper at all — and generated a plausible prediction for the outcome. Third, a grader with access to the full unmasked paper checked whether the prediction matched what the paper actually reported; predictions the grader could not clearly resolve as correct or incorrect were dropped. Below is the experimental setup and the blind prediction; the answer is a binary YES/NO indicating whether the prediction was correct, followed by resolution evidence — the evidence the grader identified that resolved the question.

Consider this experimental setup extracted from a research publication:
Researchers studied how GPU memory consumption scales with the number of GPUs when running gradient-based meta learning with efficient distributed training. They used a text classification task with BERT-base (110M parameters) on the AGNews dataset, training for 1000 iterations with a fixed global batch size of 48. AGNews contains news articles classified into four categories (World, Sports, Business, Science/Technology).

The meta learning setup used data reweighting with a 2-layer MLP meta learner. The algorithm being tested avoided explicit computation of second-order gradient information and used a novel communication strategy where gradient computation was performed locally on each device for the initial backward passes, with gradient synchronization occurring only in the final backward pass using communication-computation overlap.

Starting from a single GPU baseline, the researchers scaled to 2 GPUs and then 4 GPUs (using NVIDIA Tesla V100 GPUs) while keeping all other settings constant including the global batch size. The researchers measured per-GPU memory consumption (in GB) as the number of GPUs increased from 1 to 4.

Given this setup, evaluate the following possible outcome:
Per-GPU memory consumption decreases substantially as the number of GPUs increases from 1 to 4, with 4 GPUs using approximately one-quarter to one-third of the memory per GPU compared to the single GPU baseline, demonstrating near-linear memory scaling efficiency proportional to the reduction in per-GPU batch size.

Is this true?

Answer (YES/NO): NO